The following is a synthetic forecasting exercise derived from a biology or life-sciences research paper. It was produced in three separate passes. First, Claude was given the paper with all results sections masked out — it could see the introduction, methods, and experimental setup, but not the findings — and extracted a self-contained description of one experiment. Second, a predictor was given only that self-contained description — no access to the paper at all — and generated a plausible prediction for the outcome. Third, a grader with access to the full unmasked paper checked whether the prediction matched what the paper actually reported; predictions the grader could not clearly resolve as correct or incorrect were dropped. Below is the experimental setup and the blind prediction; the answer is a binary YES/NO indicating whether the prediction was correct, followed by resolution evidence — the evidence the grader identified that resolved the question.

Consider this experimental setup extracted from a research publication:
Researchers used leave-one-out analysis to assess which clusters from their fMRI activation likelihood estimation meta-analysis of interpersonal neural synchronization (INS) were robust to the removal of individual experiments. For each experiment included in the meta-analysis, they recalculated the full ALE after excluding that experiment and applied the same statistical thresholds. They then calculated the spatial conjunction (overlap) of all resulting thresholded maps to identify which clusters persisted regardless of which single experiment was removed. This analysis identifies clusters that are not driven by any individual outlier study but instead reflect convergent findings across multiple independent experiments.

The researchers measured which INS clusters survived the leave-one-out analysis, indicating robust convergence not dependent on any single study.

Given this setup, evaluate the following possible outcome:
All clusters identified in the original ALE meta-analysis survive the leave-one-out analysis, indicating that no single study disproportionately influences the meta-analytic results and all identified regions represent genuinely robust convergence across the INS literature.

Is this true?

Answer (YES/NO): NO